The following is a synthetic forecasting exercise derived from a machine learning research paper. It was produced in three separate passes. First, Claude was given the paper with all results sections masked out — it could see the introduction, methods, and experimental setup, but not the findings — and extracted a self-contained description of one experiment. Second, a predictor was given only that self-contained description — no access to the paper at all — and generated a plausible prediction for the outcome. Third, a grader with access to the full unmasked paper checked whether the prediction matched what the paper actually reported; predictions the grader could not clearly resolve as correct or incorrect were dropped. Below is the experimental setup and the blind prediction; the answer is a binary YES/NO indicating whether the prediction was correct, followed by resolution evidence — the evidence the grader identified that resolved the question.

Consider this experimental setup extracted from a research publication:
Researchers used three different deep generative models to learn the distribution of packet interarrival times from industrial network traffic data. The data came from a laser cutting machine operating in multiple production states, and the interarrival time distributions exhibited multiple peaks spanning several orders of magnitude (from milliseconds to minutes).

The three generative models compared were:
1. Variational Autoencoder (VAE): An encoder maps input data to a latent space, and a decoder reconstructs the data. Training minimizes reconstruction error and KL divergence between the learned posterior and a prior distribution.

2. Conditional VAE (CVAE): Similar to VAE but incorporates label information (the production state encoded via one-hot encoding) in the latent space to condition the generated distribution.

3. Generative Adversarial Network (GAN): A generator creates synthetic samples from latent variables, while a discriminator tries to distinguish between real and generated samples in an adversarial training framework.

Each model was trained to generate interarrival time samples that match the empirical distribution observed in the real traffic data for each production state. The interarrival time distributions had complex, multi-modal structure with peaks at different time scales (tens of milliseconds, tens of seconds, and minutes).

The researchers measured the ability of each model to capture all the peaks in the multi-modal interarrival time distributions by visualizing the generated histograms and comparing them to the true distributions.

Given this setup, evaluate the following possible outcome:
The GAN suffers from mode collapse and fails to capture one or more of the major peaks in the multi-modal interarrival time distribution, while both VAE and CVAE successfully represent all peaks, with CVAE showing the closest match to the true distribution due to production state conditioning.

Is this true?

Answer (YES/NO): NO